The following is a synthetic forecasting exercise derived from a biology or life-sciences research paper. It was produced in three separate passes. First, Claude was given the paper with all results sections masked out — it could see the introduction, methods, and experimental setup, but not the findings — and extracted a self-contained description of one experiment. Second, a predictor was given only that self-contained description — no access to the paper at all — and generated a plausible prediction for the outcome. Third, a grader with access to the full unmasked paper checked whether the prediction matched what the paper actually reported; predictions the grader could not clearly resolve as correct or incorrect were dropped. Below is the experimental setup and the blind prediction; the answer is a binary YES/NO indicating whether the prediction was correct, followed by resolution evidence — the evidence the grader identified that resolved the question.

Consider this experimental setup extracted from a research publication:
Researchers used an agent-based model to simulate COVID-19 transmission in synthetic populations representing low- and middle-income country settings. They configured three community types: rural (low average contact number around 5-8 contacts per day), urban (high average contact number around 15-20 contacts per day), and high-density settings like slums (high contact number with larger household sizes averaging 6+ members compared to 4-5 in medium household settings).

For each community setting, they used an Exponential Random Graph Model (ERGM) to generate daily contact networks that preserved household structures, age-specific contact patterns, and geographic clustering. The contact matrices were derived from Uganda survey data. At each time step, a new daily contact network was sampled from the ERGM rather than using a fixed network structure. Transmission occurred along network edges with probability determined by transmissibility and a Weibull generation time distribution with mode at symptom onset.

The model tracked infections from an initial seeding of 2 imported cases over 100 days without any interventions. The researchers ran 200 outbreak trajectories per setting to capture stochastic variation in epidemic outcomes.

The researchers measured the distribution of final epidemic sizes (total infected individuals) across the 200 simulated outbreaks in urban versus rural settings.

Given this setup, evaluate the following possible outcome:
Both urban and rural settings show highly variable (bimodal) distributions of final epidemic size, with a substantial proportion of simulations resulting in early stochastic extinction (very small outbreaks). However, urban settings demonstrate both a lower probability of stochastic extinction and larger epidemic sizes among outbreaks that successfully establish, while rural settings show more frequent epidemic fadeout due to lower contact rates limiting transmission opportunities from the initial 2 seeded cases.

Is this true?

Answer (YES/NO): NO